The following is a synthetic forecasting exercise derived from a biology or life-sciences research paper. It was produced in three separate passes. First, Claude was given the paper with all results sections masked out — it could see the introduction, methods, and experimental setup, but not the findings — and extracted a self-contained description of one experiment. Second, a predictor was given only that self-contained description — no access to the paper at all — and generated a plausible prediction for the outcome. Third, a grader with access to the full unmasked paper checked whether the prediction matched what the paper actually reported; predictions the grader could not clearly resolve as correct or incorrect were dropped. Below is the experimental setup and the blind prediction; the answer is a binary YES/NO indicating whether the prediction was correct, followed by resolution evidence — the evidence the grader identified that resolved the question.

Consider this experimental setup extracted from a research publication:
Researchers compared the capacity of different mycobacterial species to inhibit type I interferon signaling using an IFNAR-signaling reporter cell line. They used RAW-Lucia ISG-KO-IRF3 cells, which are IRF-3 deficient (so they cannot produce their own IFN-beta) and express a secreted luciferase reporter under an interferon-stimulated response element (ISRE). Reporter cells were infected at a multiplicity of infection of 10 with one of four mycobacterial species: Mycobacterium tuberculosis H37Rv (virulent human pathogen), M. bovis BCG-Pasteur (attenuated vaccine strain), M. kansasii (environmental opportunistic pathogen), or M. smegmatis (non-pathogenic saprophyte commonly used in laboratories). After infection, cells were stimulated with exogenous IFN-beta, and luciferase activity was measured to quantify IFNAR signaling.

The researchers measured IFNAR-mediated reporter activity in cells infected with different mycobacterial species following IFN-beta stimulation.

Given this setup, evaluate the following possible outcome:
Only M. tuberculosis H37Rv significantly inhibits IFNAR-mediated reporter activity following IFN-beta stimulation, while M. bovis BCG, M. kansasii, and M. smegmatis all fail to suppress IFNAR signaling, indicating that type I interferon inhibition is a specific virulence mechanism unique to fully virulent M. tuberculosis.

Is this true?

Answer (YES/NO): NO